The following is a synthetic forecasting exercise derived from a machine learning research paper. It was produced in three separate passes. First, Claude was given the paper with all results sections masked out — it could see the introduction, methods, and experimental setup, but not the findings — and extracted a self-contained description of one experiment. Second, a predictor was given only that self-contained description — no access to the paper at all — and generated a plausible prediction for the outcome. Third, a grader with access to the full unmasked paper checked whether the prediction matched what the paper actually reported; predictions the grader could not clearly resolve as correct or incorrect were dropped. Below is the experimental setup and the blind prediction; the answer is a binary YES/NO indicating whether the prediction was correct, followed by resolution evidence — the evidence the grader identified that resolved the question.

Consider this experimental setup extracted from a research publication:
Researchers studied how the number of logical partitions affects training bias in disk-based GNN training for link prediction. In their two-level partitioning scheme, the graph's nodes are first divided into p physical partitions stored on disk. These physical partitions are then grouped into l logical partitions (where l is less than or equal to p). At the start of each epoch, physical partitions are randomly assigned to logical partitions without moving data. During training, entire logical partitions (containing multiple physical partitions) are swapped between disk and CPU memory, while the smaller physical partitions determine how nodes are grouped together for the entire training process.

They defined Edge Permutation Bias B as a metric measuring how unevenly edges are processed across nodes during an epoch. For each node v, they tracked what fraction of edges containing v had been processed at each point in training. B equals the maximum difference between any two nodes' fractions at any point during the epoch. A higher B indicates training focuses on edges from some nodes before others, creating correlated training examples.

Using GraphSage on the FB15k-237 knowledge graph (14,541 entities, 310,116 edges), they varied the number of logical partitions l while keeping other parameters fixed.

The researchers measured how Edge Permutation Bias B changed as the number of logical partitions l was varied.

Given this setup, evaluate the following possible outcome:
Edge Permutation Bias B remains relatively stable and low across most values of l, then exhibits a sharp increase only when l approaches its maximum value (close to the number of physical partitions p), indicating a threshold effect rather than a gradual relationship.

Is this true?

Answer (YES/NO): NO